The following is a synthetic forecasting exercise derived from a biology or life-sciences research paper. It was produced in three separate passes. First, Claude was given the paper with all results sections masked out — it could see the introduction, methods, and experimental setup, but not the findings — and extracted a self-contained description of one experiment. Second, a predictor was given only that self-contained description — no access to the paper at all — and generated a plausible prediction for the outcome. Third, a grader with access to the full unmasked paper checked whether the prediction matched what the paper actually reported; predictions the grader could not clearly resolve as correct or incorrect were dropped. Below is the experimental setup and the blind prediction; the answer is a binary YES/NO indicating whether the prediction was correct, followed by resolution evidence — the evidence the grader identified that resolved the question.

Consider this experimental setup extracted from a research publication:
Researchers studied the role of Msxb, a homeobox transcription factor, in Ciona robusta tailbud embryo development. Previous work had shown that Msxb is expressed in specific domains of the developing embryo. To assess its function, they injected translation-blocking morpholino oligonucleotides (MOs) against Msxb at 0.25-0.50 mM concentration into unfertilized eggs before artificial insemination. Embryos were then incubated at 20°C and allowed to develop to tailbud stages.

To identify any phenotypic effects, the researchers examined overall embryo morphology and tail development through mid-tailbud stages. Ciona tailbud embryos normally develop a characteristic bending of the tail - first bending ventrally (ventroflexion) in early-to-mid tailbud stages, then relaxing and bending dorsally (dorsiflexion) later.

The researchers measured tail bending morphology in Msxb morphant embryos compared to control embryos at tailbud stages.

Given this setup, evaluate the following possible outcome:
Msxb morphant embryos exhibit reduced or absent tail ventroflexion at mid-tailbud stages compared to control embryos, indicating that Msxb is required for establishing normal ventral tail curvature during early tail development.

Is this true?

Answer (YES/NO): NO